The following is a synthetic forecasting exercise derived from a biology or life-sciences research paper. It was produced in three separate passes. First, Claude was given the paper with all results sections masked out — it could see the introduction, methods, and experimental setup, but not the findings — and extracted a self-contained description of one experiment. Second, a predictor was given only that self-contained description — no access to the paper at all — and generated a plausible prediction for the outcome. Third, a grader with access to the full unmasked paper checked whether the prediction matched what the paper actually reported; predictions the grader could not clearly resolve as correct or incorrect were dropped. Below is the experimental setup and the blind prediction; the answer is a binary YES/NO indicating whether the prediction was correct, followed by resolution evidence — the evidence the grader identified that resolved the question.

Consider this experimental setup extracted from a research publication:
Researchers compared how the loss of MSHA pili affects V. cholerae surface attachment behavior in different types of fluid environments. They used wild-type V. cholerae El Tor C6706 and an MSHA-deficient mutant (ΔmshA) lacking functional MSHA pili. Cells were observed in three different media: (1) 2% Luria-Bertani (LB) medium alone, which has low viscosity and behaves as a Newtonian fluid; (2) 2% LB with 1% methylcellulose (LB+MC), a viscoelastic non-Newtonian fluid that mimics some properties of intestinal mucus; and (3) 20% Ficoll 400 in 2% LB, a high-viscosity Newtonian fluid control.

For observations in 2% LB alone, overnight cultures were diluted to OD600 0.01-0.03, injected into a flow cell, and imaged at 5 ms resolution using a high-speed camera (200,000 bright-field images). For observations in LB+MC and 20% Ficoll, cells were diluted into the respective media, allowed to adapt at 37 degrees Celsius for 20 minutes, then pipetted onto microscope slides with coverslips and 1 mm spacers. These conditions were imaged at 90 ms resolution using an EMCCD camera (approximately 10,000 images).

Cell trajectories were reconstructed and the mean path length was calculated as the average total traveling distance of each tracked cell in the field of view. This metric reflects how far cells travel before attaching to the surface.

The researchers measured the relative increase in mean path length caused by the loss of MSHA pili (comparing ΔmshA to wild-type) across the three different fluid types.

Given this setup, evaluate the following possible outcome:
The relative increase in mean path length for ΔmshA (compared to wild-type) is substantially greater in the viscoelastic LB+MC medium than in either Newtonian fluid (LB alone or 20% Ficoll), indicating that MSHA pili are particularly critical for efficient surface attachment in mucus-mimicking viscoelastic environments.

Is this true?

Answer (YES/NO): YES